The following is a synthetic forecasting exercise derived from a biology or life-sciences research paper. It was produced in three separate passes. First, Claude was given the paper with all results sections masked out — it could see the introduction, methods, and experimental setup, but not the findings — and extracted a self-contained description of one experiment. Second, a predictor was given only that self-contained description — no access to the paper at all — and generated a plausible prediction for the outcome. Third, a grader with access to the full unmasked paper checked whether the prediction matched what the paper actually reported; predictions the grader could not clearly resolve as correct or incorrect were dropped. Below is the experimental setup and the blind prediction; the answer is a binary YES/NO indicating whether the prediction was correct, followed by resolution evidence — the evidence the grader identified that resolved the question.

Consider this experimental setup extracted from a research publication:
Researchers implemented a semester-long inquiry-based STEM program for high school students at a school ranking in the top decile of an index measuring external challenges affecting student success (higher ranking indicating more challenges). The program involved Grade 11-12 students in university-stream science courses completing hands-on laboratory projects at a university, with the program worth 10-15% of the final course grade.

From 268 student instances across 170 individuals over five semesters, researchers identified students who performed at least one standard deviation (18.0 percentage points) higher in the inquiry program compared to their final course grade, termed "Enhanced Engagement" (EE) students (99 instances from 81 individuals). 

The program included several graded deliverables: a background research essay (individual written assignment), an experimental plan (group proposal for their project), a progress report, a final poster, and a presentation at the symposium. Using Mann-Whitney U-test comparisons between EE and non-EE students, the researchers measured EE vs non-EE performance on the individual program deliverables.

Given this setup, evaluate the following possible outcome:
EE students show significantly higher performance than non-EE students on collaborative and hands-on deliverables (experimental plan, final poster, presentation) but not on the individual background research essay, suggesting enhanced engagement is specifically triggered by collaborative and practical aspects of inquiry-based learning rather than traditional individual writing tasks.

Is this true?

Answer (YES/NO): NO